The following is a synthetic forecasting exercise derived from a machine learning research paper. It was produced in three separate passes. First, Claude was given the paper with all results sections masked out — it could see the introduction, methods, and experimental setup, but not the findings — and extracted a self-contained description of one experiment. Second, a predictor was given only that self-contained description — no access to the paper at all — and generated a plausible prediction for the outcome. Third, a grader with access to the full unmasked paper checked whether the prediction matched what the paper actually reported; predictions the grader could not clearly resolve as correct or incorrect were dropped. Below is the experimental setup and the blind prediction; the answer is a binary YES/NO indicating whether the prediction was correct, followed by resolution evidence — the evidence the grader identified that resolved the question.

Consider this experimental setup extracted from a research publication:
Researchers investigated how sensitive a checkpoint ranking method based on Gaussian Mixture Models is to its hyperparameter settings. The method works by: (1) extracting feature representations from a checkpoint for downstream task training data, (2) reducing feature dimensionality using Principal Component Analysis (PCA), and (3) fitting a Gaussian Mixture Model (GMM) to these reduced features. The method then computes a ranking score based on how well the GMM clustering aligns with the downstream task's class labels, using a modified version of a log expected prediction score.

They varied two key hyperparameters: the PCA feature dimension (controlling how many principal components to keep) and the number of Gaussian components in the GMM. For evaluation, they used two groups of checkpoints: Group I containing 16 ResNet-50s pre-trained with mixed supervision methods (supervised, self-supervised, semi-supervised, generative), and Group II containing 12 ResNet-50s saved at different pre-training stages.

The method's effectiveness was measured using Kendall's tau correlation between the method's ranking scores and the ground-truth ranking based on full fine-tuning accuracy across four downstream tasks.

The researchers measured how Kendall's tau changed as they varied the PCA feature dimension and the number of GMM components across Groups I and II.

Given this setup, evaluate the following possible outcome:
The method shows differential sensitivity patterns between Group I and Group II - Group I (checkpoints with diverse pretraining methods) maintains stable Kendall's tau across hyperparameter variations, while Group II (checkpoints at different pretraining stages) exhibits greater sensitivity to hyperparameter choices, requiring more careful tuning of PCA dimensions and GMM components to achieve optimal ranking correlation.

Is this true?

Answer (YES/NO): NO